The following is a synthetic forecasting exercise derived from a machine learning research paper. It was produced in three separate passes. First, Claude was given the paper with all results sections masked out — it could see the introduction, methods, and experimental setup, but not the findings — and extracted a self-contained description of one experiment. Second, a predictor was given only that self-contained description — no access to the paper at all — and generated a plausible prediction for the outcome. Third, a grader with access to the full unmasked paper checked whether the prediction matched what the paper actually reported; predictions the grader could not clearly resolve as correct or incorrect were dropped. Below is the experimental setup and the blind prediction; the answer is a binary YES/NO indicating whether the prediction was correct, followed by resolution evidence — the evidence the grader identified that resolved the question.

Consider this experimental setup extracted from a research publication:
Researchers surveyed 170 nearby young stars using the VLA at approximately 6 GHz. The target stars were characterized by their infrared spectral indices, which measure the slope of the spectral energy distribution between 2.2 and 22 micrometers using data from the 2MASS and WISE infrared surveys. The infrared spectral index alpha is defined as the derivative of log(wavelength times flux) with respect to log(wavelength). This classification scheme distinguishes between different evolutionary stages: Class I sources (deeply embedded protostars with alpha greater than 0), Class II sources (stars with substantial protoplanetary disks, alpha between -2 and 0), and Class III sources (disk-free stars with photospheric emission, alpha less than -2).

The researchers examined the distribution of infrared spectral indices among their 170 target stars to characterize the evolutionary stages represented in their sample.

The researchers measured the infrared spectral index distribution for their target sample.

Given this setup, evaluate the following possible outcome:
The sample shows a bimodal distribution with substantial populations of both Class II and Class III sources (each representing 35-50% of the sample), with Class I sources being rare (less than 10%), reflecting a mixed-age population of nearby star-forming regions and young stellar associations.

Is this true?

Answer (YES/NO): NO